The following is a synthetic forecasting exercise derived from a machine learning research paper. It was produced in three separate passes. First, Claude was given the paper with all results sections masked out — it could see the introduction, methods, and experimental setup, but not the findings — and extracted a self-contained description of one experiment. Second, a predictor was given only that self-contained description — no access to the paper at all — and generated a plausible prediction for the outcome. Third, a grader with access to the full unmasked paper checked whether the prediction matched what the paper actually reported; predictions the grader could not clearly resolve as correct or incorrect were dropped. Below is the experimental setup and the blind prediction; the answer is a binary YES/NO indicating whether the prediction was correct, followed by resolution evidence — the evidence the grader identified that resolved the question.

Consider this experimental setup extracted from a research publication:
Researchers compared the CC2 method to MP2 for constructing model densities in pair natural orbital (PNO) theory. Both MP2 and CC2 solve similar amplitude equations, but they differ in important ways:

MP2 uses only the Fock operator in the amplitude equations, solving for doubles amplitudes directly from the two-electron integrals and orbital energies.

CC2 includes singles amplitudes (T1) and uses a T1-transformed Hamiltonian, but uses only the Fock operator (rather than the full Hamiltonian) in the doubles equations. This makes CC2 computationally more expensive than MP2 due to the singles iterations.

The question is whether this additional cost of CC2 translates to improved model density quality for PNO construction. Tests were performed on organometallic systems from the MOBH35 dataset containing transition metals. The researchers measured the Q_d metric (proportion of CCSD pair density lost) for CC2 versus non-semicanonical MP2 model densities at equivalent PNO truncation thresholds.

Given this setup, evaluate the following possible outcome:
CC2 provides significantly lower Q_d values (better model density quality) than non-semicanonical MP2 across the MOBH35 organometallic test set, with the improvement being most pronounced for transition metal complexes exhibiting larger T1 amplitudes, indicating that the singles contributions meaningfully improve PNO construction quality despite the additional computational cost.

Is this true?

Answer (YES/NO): NO